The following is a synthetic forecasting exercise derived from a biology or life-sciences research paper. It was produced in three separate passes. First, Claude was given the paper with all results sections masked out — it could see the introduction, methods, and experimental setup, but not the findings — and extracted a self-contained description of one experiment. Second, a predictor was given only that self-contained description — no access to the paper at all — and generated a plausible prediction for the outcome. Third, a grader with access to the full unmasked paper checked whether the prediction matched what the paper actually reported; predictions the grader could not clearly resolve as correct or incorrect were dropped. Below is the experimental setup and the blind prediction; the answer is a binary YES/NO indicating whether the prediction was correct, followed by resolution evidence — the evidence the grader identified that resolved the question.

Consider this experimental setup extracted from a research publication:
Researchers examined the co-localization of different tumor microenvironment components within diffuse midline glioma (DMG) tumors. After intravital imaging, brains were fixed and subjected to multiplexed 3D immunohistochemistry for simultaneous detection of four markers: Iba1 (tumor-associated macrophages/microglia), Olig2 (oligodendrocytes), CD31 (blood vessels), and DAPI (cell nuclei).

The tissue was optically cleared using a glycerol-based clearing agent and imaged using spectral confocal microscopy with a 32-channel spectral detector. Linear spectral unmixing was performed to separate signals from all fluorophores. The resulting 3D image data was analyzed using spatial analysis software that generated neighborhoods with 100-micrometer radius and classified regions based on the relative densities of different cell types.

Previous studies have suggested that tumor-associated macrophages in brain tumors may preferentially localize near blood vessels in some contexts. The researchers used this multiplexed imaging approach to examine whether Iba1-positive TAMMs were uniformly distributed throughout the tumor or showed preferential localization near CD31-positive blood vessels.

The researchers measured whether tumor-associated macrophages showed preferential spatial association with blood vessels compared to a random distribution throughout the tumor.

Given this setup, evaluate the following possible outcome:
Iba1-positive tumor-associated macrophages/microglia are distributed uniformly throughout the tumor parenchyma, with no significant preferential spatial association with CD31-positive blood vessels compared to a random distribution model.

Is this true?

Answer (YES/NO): NO